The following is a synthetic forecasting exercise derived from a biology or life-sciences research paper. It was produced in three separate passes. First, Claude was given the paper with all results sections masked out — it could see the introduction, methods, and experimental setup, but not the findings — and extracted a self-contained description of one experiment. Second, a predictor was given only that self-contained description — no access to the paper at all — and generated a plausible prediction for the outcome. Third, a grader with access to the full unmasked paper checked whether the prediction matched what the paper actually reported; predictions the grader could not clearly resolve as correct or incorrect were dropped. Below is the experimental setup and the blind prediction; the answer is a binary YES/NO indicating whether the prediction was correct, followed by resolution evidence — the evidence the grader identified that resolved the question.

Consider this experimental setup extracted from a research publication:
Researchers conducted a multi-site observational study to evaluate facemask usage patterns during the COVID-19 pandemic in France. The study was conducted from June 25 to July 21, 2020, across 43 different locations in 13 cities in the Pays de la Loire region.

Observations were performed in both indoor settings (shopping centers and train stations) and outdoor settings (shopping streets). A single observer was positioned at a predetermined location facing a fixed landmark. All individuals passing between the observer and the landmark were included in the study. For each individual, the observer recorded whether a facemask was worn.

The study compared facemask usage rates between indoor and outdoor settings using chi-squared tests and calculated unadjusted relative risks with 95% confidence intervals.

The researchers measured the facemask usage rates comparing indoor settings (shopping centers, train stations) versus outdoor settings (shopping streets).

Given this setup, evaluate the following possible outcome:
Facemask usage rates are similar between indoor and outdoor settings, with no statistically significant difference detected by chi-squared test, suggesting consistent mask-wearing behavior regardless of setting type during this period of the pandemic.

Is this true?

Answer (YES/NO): NO